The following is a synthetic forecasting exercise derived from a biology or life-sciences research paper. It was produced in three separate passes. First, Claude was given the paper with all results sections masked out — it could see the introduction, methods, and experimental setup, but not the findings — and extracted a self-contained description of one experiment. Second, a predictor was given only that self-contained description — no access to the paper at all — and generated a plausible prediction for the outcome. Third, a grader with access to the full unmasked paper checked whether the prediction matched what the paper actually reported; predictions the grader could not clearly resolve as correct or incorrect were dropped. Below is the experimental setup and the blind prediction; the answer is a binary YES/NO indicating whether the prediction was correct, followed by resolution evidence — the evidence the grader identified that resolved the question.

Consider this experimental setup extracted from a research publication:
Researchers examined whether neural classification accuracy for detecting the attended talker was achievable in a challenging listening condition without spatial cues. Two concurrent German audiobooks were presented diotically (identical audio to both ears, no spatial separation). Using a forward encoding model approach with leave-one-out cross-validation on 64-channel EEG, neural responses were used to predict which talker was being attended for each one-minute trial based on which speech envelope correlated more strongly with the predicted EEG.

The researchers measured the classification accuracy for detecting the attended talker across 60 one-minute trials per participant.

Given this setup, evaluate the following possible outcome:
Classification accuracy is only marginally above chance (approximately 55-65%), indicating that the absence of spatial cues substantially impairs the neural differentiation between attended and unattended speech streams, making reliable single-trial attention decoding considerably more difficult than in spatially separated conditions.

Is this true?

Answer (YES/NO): NO